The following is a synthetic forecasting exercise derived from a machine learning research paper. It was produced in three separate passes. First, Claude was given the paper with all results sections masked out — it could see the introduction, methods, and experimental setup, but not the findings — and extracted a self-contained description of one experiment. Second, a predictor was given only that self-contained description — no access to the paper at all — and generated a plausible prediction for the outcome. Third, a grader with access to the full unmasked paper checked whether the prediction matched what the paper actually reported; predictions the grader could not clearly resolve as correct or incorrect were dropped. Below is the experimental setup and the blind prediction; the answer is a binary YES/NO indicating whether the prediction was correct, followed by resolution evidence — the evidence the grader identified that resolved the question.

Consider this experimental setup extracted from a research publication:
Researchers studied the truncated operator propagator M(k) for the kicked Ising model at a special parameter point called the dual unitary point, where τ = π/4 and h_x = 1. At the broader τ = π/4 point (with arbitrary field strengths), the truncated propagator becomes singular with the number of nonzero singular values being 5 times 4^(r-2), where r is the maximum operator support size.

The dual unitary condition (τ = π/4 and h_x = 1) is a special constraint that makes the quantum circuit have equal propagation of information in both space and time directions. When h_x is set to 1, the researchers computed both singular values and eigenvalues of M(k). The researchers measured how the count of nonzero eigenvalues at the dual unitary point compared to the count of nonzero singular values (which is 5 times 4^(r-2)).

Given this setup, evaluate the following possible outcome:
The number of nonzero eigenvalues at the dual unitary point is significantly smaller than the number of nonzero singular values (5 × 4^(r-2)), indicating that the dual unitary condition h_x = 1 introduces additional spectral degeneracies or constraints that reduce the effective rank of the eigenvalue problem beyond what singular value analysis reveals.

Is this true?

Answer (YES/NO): YES